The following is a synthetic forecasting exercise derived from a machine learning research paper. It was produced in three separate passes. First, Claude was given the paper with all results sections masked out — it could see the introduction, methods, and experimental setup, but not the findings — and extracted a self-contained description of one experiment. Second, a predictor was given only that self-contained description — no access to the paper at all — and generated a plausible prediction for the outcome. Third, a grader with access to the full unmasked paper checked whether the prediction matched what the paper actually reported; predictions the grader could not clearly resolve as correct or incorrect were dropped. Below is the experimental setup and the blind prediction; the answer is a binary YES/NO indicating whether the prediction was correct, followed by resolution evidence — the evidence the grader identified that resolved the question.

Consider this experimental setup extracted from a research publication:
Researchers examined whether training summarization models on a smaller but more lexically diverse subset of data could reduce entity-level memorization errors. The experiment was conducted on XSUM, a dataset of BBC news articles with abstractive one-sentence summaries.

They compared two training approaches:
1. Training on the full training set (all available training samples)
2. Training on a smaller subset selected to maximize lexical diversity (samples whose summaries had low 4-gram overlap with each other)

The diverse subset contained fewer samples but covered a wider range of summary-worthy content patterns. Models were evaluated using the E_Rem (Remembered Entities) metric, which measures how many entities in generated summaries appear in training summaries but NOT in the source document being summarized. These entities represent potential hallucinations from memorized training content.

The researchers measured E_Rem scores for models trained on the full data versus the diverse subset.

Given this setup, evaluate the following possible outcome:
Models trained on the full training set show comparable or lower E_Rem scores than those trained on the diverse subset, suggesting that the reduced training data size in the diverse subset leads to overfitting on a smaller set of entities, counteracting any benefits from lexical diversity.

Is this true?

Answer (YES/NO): NO